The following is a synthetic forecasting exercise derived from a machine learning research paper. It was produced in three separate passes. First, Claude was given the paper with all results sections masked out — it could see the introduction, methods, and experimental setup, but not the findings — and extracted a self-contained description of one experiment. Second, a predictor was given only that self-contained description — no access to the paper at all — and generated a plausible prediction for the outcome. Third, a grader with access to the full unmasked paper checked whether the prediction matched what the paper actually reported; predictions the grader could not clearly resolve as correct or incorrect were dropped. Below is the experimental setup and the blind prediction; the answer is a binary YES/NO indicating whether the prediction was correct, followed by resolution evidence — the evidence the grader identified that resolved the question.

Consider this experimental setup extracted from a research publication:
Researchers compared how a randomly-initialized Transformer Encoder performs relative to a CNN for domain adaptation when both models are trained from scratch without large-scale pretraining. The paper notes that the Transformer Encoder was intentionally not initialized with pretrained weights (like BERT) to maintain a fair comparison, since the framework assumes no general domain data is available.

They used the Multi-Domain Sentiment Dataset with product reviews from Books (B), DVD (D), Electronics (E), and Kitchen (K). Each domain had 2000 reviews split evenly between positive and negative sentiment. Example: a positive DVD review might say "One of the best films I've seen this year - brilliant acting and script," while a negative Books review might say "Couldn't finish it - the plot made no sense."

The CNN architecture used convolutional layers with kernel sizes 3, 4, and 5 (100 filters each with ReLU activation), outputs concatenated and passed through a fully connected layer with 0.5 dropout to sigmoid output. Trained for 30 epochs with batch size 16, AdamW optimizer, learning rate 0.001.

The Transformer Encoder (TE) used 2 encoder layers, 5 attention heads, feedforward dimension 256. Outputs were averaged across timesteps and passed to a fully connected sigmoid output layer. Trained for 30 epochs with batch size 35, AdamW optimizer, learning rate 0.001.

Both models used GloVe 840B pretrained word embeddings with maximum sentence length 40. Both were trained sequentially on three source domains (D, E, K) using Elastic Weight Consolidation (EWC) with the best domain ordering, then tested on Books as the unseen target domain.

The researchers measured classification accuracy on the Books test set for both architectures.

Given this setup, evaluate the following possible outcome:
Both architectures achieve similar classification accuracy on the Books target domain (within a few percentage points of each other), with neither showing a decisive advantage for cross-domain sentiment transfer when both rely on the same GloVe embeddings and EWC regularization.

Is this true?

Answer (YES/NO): NO